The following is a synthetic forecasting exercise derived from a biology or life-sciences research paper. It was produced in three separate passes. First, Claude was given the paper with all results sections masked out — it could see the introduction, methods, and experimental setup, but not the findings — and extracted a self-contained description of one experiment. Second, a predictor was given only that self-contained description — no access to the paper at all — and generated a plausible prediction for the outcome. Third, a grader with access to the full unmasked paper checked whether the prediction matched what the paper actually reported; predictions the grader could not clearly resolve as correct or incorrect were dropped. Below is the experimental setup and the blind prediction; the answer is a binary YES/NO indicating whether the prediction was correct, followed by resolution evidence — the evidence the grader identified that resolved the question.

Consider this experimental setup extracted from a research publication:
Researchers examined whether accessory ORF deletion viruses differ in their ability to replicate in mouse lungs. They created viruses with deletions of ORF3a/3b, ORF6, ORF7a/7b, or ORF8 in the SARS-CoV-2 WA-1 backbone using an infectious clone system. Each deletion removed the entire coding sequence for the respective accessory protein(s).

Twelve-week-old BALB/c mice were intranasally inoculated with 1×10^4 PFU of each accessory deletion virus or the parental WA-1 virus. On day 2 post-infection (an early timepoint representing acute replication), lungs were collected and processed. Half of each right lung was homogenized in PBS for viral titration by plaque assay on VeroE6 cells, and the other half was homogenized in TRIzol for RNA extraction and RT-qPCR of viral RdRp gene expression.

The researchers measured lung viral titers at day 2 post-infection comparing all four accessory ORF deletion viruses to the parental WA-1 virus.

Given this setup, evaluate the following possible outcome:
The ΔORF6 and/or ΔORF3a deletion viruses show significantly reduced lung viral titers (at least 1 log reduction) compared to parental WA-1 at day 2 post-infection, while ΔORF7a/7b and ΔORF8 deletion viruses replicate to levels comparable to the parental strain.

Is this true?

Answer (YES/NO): YES